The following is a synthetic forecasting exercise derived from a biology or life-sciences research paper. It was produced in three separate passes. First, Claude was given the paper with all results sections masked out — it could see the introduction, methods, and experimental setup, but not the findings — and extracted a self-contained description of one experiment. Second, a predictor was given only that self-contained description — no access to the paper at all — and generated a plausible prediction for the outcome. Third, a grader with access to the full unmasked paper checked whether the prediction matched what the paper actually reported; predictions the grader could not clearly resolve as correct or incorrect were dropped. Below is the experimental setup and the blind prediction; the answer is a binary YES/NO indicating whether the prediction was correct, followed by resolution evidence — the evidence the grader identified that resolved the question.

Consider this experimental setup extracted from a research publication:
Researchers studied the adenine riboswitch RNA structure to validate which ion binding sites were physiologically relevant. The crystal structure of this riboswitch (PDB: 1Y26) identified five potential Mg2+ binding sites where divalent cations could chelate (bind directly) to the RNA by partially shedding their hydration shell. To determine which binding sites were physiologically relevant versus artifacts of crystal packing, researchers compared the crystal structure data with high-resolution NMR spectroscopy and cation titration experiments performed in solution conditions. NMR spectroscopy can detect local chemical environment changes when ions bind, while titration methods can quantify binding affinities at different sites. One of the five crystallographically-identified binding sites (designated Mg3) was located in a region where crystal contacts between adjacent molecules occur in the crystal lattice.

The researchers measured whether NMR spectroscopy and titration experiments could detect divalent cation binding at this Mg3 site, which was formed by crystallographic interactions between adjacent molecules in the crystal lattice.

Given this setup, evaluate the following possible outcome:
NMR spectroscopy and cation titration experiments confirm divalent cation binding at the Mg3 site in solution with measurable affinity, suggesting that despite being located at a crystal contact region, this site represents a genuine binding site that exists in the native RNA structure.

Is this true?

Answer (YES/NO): NO